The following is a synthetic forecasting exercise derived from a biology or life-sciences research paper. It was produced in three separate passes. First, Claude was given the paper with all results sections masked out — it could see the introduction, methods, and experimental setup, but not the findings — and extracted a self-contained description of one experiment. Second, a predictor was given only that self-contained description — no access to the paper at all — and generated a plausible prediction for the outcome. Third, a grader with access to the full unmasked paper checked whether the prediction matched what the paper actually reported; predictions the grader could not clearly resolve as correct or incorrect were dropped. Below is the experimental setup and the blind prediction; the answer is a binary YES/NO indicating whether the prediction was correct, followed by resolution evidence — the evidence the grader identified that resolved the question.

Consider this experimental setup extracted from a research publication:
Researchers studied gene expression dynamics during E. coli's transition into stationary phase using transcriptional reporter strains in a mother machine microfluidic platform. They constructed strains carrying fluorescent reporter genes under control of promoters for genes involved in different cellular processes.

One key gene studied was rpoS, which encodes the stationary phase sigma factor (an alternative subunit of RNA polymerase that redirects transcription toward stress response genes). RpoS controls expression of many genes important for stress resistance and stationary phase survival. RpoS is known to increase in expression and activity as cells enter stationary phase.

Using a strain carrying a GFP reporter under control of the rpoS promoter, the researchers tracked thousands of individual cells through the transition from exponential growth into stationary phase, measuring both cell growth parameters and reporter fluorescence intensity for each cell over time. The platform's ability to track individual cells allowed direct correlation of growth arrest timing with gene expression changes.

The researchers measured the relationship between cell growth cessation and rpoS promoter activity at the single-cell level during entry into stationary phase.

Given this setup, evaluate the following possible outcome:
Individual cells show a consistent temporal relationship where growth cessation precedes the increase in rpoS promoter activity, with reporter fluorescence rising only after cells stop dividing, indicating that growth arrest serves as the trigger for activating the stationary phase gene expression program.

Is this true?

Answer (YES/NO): NO